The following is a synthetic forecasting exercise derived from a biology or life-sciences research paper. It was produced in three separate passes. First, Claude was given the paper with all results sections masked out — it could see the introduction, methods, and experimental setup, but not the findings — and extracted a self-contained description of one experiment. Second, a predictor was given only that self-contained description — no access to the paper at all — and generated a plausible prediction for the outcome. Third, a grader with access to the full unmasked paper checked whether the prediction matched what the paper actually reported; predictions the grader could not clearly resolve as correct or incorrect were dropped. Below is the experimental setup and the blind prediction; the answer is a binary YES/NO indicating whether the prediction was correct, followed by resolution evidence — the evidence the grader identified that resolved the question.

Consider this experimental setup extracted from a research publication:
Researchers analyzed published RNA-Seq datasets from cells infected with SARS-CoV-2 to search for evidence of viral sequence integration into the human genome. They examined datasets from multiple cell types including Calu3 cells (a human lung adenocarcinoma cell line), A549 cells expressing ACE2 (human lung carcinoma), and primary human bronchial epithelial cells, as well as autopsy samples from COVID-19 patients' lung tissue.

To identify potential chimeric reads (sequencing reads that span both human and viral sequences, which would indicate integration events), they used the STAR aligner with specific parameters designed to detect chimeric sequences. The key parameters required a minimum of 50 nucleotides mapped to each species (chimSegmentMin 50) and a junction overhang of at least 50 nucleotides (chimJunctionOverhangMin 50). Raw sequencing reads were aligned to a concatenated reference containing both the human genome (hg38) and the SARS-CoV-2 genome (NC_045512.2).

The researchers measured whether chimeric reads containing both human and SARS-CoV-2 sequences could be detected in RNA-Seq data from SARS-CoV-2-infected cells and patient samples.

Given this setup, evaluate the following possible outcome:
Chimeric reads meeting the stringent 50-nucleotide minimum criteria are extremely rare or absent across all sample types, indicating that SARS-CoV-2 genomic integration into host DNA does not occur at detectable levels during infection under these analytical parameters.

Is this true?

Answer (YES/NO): NO